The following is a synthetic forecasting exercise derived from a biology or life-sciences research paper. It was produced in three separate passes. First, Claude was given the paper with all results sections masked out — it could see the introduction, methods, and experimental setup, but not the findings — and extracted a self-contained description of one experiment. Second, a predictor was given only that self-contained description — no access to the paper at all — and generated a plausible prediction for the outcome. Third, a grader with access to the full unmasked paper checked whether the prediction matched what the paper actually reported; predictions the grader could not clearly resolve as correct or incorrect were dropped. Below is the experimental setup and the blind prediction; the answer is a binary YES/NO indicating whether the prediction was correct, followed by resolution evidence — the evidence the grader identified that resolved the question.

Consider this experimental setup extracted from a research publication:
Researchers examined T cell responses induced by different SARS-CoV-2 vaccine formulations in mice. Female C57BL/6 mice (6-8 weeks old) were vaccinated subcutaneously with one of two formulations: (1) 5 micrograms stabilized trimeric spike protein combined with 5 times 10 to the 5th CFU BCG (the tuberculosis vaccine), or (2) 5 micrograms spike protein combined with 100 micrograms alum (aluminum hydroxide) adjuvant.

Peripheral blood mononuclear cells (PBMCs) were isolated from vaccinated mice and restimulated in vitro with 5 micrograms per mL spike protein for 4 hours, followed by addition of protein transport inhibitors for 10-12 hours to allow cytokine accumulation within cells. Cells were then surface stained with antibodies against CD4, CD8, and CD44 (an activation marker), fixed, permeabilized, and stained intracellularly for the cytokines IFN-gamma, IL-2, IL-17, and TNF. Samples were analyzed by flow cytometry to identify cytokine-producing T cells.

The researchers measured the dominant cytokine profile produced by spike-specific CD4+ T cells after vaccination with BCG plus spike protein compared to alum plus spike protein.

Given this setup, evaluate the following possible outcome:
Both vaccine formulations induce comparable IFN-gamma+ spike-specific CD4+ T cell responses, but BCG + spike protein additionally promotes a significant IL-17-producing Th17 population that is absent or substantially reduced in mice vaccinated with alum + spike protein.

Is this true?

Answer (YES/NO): NO